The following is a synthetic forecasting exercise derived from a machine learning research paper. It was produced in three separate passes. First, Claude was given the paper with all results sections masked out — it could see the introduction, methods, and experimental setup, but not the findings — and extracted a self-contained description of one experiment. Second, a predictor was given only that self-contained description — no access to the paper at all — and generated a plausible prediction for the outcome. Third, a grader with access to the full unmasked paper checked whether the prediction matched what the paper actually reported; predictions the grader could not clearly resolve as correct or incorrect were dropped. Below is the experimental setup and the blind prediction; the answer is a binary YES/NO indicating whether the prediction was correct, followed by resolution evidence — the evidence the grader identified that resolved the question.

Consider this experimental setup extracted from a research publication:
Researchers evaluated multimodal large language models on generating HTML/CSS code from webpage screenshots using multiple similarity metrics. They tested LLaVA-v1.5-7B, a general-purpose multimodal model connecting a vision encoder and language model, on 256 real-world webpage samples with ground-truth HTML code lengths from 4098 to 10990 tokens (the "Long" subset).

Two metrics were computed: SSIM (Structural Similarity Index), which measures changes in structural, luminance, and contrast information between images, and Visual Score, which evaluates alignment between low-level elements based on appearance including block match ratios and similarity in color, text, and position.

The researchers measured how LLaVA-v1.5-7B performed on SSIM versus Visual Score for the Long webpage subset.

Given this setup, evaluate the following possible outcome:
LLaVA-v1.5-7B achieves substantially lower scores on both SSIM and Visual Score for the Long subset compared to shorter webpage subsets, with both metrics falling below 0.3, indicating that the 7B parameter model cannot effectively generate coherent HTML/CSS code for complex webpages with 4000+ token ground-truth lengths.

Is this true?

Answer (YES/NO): NO